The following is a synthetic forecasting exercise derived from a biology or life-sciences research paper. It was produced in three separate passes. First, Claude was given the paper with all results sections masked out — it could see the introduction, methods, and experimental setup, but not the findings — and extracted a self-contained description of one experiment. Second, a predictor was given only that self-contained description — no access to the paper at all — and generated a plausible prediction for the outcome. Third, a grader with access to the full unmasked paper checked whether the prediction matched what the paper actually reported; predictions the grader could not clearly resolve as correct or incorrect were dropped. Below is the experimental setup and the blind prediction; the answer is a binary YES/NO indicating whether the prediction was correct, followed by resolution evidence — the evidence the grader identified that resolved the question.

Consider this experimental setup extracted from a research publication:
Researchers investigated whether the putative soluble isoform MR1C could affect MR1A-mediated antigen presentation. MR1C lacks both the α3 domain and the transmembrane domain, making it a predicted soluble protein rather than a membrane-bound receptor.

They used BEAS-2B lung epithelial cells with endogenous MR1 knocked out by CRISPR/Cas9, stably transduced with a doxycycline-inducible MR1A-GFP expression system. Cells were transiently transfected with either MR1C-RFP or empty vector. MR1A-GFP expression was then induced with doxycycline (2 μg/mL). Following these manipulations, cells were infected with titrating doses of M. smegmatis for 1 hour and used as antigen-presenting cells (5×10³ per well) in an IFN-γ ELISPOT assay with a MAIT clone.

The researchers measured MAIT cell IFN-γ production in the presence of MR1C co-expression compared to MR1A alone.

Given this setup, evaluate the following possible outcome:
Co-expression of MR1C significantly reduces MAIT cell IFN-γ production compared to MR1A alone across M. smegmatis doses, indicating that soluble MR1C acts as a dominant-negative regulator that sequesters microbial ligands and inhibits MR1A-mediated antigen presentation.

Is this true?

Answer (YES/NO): NO